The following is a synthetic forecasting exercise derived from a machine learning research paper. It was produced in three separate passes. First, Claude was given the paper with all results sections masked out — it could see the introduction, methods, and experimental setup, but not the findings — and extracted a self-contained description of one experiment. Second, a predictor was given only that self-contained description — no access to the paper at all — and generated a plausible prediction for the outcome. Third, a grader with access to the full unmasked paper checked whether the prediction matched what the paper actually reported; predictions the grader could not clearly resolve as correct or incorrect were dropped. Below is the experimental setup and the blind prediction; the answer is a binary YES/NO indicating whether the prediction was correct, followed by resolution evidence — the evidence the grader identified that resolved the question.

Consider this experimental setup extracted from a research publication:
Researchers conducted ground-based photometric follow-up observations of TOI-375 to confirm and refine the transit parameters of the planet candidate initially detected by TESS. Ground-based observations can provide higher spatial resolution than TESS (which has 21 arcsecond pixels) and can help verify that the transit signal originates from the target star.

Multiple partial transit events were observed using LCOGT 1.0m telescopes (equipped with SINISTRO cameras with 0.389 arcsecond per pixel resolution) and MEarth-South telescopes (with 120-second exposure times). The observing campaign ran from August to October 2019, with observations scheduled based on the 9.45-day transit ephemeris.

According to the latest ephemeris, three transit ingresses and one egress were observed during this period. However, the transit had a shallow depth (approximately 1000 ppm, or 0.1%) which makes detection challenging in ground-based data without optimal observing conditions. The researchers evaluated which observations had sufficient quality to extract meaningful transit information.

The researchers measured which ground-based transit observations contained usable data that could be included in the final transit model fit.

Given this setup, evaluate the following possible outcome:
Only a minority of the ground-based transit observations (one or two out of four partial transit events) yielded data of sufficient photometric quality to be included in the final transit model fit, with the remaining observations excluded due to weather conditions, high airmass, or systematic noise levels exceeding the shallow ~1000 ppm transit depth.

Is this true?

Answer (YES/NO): YES